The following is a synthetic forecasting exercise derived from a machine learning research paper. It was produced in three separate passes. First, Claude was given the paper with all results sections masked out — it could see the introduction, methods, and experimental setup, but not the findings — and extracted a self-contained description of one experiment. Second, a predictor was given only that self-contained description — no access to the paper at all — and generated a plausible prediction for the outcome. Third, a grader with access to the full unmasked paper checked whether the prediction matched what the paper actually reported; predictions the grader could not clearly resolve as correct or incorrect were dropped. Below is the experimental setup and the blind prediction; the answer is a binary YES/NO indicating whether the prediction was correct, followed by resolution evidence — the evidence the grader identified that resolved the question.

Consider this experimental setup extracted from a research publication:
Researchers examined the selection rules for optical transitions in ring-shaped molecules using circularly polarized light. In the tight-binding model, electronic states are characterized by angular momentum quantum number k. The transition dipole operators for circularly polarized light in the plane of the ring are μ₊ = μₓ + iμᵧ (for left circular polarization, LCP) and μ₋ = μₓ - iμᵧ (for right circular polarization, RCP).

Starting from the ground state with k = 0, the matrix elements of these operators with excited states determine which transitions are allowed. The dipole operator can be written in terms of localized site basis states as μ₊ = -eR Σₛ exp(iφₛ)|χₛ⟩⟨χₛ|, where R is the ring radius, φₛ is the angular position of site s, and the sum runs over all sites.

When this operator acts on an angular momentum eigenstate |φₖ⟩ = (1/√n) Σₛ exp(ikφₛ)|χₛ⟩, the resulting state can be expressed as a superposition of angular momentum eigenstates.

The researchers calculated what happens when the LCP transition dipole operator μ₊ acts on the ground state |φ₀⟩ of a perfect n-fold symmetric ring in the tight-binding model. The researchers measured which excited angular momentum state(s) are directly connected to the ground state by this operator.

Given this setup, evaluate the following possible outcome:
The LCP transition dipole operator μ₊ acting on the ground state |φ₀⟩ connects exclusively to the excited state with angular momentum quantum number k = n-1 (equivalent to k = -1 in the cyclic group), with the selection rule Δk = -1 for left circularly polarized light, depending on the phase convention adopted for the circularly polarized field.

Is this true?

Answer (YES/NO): NO